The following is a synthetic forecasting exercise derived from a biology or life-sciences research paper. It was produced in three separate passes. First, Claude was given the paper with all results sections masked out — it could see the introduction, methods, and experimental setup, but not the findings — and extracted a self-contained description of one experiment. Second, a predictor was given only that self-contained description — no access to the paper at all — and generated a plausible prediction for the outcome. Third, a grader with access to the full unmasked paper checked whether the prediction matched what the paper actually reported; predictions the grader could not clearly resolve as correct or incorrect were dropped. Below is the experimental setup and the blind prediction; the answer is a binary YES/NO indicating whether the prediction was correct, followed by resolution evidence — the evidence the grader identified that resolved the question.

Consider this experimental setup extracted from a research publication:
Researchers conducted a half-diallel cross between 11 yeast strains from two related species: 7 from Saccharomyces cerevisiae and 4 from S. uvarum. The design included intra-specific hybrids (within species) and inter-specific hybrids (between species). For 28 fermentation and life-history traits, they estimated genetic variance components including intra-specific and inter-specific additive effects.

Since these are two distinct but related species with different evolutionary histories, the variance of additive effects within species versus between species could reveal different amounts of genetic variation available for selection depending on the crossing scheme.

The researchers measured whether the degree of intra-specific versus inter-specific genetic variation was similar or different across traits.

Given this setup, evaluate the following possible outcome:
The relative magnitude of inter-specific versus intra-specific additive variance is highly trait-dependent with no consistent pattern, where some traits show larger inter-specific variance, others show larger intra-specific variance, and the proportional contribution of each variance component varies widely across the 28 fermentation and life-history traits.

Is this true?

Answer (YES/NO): YES